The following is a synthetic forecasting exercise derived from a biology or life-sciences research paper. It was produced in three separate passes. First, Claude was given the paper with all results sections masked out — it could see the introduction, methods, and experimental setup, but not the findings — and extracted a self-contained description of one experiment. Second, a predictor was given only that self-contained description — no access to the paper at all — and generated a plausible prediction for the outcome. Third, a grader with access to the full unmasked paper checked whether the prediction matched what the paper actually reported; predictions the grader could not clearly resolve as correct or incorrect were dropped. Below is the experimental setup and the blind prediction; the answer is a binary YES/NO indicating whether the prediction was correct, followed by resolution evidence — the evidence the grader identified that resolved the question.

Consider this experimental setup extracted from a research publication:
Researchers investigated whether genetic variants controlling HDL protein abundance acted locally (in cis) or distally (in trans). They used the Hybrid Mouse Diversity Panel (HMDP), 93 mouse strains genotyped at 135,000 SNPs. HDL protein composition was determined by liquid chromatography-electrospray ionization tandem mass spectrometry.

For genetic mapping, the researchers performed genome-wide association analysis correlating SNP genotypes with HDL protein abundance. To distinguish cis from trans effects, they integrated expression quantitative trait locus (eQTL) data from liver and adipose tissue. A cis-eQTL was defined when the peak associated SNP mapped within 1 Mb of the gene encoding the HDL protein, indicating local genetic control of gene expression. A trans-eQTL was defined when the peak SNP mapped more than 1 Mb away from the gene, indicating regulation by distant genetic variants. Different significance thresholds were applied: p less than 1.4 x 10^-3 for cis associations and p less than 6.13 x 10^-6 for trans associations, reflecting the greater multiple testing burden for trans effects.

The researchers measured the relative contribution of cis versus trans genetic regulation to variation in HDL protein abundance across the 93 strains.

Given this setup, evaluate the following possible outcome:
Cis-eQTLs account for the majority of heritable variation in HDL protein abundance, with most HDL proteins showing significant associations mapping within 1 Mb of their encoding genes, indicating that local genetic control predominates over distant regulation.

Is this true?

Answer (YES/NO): NO